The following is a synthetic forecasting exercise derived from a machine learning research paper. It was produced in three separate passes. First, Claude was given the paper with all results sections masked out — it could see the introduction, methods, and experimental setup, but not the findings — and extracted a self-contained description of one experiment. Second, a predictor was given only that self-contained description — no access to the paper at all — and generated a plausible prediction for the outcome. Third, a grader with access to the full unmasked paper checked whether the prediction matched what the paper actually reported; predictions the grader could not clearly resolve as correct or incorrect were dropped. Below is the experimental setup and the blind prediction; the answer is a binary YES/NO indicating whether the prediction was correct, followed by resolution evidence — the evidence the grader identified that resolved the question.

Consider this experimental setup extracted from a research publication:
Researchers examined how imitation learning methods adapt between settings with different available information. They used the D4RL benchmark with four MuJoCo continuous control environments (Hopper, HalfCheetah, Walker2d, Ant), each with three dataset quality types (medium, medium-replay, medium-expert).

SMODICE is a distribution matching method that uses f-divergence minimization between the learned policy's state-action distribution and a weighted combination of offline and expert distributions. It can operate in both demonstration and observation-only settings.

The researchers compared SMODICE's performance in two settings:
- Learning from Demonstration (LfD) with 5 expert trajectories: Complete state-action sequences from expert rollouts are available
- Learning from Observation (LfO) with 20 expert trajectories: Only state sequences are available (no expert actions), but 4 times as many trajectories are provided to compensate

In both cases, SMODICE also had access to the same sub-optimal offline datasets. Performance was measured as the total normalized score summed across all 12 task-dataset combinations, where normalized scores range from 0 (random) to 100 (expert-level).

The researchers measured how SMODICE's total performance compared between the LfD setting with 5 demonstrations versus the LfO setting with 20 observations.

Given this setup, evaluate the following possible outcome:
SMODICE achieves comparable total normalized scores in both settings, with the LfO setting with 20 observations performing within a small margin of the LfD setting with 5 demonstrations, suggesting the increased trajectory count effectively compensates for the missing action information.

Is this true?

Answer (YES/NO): YES